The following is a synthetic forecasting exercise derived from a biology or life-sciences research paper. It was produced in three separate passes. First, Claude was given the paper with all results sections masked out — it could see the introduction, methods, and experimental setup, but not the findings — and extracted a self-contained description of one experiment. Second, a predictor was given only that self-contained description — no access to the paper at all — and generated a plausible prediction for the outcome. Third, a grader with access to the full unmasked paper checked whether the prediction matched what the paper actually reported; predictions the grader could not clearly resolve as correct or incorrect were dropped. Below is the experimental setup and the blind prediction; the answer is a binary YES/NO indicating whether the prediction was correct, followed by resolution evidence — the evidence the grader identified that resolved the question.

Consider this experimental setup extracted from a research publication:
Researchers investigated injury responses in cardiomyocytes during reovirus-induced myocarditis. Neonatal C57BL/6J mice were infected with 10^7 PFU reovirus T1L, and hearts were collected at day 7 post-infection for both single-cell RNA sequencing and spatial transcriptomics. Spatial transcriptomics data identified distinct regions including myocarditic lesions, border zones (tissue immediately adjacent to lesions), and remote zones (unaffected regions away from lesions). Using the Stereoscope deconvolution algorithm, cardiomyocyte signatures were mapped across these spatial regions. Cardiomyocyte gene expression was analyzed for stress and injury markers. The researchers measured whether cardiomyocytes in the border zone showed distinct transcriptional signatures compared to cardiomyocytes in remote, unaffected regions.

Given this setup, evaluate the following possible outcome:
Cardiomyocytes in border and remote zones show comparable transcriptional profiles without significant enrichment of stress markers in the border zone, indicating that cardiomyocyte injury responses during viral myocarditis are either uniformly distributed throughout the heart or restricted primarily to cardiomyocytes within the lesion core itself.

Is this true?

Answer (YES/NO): NO